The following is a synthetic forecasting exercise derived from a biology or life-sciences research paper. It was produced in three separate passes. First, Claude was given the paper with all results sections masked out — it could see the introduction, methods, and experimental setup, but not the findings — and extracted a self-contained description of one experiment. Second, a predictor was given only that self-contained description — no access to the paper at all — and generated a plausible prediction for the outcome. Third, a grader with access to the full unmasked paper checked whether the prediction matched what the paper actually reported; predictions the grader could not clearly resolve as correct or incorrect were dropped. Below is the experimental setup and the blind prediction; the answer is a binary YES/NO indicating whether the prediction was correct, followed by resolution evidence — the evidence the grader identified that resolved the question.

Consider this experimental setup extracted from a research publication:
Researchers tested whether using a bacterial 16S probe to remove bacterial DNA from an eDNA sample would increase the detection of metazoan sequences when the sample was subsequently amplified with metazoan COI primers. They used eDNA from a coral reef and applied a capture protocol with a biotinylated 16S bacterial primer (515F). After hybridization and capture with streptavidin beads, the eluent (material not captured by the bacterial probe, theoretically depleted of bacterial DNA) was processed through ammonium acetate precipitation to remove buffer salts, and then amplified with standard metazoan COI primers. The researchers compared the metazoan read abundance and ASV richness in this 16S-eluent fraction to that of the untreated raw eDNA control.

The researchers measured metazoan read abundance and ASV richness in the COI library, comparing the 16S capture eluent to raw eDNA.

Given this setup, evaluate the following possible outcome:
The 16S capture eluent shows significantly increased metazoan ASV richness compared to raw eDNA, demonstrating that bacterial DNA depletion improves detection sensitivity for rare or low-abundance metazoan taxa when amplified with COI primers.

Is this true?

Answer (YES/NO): NO